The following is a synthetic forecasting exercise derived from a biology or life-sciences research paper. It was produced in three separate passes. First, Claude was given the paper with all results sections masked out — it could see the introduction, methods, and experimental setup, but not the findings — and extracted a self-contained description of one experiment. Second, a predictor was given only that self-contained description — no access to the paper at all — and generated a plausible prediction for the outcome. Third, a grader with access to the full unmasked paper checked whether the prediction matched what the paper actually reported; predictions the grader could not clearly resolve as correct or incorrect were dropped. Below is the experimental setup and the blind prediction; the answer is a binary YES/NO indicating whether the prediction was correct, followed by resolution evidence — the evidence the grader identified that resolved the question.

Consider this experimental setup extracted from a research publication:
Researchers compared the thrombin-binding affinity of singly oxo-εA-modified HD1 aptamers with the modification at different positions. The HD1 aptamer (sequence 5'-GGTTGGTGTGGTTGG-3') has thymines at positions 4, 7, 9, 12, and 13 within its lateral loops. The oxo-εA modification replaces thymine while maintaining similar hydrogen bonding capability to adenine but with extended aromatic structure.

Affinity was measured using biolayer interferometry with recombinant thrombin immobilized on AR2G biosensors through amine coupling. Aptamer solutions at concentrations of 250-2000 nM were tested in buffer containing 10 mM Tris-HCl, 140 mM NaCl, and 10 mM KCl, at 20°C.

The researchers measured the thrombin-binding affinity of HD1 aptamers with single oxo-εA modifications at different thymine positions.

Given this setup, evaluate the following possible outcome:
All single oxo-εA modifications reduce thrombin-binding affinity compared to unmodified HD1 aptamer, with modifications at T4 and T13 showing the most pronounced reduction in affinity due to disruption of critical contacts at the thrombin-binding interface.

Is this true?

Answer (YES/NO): NO